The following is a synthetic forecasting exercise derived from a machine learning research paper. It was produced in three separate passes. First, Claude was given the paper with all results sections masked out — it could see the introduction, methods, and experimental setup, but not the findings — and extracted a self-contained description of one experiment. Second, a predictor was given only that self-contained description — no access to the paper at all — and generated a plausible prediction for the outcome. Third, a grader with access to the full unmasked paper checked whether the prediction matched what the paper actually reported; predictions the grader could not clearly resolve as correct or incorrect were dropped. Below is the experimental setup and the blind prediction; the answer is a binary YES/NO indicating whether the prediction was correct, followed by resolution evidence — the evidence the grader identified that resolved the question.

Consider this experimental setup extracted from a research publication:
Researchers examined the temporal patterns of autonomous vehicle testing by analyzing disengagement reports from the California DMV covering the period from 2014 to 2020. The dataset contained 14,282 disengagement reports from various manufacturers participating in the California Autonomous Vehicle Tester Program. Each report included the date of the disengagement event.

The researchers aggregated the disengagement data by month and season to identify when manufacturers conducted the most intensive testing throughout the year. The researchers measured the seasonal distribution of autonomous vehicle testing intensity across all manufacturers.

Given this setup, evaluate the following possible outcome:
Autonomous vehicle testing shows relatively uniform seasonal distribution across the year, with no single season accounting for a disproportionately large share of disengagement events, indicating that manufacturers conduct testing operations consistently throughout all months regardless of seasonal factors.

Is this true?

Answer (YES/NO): NO